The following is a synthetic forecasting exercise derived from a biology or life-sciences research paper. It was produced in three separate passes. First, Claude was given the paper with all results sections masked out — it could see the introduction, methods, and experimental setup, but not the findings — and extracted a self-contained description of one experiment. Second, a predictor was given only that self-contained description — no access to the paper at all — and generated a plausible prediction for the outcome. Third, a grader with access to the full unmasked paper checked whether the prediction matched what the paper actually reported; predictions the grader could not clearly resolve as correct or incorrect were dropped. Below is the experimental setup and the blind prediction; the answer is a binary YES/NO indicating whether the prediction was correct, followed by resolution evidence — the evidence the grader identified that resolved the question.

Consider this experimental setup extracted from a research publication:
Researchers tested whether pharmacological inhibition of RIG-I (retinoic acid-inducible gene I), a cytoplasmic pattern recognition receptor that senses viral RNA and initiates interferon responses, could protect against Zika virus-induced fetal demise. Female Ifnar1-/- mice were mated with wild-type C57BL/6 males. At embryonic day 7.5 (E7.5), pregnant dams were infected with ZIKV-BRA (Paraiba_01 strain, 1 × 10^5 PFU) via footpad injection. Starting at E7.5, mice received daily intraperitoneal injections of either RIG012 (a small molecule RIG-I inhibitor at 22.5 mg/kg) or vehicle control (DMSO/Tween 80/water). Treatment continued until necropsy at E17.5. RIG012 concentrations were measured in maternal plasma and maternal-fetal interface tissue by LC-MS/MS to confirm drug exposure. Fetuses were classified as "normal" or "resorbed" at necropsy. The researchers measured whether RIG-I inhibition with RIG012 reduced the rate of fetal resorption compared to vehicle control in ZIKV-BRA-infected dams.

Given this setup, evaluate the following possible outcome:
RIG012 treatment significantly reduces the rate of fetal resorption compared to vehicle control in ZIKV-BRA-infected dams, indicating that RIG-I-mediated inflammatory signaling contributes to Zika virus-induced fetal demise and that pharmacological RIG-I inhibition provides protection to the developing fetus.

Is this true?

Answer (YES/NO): NO